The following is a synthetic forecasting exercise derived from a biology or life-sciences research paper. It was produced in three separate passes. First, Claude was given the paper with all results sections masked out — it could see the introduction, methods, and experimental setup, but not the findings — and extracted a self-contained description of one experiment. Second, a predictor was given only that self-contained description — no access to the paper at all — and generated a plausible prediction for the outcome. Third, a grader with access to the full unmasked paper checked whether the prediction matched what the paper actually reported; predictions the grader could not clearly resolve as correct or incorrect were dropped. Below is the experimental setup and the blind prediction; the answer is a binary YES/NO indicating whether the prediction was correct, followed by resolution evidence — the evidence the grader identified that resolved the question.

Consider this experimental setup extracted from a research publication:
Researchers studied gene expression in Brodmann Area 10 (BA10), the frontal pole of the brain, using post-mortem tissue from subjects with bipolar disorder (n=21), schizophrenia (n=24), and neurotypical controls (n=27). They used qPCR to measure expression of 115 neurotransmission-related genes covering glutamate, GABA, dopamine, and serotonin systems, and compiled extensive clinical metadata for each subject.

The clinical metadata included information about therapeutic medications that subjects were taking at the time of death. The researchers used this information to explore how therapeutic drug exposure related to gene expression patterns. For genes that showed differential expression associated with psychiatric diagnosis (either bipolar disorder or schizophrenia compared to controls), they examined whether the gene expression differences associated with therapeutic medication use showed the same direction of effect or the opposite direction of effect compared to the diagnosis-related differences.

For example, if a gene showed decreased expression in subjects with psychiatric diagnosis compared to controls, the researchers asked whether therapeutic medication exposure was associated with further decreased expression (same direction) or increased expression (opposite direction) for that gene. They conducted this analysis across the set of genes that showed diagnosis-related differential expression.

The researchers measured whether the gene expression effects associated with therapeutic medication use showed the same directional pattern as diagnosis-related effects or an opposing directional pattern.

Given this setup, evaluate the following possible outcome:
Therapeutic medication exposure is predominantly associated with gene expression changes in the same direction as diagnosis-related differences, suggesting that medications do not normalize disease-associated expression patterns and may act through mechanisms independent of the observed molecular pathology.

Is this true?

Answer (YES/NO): NO